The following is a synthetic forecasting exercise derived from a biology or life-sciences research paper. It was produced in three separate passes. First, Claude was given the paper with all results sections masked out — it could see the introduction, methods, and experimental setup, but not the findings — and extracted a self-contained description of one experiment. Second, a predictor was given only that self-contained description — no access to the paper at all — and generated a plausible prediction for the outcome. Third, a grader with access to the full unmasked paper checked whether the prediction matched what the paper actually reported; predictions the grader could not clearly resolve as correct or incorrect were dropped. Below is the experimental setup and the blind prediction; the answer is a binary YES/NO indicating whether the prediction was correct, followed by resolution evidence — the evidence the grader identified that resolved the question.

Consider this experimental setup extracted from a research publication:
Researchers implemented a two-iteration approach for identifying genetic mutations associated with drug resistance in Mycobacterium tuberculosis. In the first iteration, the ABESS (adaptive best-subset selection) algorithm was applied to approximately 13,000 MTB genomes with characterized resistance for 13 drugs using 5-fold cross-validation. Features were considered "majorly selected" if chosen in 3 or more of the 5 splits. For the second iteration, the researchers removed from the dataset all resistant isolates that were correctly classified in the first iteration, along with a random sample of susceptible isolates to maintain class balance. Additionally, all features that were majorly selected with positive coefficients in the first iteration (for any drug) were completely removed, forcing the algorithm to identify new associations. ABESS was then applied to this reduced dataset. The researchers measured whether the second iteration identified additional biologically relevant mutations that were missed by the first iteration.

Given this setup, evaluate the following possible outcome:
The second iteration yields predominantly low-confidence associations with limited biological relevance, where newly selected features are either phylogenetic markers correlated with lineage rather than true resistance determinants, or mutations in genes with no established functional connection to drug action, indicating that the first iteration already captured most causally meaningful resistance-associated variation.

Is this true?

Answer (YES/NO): NO